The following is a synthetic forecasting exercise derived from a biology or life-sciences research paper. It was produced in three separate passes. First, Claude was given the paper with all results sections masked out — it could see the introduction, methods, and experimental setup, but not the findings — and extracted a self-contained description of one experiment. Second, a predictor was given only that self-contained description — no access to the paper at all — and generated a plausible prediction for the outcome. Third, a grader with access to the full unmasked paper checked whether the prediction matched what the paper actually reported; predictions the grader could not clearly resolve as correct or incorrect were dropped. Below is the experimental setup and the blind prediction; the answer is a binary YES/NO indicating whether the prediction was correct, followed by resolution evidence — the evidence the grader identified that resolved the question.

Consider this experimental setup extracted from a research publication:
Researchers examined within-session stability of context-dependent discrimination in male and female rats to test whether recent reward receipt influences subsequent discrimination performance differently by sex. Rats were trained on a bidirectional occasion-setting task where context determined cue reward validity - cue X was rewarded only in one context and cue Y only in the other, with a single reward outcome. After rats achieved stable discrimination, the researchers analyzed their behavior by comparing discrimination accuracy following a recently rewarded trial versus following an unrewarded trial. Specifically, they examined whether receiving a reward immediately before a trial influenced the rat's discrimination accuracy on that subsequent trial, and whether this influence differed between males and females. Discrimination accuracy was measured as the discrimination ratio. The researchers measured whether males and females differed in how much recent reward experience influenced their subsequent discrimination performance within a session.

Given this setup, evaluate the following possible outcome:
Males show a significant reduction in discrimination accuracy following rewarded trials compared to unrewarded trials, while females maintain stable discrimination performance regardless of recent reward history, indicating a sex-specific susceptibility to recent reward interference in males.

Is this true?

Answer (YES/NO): YES